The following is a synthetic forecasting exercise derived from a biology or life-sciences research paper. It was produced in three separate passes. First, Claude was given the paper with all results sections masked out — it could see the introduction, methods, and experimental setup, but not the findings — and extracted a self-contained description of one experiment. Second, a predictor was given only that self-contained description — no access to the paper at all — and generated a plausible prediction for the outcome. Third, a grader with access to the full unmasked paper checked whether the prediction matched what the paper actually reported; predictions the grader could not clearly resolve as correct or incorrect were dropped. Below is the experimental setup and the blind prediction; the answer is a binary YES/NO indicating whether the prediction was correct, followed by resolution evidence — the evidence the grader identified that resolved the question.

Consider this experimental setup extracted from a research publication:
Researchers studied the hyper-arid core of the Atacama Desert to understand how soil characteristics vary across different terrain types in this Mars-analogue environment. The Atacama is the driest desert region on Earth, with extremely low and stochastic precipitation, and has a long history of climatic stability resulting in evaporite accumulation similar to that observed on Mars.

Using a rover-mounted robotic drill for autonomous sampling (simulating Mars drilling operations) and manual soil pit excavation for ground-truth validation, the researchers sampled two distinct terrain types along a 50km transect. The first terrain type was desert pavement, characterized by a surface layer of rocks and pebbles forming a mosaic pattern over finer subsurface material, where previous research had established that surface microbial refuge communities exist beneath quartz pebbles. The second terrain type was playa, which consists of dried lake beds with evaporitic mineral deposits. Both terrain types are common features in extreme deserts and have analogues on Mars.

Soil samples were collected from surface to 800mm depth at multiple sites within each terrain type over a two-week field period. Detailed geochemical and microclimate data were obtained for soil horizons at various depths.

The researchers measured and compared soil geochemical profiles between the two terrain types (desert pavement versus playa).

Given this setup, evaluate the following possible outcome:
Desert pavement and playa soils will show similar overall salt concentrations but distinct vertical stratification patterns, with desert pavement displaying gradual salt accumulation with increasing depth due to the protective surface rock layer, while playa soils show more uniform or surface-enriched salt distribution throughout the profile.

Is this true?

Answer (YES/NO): NO